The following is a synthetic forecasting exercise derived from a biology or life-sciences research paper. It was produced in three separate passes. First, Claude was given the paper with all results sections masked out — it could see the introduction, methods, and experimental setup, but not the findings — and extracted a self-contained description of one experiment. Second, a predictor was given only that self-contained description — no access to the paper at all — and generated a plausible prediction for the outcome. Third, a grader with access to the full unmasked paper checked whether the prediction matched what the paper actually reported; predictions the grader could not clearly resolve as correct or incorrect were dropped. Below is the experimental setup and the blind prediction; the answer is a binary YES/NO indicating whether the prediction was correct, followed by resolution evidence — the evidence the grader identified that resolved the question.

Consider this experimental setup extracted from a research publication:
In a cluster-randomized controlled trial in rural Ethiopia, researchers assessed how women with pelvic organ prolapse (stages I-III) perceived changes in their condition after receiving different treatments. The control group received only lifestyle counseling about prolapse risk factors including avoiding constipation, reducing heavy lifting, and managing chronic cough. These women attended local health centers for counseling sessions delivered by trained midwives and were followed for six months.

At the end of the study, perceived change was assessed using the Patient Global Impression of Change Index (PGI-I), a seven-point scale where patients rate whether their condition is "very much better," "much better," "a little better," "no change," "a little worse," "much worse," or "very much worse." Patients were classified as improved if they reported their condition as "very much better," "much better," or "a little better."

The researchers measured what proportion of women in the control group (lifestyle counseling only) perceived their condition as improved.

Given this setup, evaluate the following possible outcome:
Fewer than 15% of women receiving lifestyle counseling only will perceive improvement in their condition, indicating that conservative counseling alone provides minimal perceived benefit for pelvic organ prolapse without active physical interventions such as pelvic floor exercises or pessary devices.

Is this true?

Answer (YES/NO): NO